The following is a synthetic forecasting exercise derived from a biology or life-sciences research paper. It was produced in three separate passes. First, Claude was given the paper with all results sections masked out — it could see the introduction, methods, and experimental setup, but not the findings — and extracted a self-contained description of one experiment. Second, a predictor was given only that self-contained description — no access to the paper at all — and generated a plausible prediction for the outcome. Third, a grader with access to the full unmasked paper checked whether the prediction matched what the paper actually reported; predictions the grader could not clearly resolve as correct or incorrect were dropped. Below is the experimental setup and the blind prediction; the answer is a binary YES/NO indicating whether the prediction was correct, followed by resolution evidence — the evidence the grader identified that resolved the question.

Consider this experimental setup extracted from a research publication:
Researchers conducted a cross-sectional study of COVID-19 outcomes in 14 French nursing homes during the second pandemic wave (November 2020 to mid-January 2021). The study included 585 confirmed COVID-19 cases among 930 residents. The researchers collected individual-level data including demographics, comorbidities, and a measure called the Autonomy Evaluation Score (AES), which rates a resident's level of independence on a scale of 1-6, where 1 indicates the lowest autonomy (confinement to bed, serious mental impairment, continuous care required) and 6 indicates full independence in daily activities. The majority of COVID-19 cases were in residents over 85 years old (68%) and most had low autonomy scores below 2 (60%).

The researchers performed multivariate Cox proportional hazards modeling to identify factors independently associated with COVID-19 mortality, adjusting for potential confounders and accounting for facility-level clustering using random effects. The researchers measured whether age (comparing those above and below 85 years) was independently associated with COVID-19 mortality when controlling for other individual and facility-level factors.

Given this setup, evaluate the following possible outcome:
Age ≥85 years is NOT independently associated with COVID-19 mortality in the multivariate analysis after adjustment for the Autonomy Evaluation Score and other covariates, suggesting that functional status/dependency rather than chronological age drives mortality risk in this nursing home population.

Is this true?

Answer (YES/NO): YES